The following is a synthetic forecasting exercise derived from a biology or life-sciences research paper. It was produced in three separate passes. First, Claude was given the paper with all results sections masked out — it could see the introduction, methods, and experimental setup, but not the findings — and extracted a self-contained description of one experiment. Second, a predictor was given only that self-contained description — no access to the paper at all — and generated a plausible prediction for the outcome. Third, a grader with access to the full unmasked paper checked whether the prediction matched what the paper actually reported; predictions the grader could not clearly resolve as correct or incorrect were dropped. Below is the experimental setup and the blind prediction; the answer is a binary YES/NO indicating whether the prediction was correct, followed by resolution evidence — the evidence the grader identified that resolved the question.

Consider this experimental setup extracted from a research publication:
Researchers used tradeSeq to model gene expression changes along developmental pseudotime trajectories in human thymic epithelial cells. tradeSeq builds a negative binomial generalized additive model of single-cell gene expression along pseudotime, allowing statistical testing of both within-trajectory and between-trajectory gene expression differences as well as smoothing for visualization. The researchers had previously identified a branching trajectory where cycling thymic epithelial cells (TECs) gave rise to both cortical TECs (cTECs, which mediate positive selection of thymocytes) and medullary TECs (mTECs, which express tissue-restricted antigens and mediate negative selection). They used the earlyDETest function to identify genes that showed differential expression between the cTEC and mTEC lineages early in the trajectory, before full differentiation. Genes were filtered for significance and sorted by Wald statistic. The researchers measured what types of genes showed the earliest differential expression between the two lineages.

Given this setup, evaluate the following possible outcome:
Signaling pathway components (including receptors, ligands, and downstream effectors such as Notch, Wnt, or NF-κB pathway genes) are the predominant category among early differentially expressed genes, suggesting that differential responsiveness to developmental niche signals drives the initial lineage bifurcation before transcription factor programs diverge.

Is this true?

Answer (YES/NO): NO